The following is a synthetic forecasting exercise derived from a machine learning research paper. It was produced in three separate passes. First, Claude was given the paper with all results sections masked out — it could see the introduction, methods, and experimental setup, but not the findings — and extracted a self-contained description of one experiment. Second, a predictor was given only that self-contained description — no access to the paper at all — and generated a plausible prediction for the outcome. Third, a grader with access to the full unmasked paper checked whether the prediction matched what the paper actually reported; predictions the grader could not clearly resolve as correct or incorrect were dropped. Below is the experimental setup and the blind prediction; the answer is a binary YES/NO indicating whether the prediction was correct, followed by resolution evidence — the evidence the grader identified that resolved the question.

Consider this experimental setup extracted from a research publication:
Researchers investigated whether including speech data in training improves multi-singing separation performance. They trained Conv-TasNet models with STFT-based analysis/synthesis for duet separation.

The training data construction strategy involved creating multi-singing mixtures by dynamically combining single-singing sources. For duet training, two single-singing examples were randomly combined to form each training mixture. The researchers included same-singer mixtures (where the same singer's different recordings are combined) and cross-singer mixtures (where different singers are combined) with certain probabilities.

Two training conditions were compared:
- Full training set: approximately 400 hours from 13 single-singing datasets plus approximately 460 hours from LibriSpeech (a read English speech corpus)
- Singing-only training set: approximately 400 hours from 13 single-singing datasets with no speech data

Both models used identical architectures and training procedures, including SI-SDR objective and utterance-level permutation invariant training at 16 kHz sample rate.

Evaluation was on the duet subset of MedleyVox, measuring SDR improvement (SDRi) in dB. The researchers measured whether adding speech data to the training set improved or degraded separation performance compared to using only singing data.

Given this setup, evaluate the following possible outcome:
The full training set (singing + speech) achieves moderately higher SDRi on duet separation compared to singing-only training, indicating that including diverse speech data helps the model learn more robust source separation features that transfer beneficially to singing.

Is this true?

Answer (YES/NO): NO